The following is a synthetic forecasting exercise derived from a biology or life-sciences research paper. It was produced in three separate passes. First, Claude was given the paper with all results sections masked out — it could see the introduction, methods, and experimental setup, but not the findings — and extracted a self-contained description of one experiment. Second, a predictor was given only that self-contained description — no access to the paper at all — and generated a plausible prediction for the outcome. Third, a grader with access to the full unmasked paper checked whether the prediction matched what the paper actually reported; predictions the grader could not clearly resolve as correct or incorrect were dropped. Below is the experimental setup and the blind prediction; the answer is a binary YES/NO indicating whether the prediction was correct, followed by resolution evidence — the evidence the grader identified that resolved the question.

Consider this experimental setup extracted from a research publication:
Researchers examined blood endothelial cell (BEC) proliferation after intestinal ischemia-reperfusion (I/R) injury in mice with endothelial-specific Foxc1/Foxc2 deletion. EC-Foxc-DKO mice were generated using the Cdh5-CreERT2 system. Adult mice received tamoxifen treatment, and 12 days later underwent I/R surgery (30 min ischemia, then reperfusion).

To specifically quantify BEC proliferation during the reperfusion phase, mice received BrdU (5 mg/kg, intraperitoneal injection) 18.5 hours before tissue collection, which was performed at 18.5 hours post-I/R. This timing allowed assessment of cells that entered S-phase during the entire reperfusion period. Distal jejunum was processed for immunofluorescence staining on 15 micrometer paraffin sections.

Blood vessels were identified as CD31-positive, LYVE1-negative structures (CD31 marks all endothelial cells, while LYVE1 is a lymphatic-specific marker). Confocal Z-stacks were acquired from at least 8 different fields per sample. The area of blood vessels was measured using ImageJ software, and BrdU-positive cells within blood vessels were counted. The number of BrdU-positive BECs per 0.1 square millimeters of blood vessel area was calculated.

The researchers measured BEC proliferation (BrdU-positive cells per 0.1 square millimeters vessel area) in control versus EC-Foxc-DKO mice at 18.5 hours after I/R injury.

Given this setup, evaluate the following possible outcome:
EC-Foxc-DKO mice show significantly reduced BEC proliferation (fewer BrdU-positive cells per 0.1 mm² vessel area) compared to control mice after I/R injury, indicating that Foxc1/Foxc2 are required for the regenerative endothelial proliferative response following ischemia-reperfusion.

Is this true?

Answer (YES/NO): YES